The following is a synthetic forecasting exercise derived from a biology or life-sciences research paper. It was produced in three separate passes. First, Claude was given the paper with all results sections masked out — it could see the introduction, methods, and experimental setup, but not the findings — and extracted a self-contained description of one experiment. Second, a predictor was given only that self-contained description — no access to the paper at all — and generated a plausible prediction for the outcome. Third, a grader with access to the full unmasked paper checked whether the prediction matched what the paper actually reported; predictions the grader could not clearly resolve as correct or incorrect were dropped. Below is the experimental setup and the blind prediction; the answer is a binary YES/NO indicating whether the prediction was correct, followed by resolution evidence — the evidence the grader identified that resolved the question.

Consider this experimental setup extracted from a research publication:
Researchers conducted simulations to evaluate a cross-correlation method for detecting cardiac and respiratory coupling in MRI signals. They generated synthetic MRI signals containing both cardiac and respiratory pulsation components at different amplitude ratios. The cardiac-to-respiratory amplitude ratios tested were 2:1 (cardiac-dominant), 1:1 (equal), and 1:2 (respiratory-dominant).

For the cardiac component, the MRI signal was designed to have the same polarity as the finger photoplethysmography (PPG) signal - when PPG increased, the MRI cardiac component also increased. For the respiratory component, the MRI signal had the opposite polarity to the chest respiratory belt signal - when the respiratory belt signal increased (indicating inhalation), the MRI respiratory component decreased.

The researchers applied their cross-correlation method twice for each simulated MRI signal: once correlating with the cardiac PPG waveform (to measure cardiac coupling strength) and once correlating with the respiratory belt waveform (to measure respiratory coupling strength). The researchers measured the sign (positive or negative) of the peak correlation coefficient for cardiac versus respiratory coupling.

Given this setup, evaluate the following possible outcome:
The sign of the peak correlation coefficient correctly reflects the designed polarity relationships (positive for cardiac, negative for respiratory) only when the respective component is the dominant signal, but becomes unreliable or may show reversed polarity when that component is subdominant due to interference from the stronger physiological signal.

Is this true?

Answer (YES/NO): NO